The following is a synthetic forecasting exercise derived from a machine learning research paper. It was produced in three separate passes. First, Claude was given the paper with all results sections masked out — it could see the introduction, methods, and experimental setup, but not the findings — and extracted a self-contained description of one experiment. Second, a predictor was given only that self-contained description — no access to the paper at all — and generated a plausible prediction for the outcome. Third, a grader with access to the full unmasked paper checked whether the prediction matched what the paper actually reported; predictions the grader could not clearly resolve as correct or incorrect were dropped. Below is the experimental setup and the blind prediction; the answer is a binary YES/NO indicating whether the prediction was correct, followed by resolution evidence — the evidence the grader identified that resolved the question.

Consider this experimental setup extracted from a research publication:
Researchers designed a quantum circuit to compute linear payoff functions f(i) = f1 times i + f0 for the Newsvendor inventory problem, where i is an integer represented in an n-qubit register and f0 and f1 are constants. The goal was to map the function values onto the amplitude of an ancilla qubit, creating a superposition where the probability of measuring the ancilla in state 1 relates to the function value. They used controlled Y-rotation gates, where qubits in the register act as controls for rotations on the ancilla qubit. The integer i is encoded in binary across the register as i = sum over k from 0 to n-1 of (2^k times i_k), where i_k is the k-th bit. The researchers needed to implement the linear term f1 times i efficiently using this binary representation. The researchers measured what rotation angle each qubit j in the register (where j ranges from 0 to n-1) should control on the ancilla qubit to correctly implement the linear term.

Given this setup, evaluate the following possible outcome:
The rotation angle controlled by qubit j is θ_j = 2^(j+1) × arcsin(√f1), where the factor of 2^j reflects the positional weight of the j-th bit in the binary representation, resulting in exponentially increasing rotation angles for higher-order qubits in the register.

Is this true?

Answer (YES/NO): NO